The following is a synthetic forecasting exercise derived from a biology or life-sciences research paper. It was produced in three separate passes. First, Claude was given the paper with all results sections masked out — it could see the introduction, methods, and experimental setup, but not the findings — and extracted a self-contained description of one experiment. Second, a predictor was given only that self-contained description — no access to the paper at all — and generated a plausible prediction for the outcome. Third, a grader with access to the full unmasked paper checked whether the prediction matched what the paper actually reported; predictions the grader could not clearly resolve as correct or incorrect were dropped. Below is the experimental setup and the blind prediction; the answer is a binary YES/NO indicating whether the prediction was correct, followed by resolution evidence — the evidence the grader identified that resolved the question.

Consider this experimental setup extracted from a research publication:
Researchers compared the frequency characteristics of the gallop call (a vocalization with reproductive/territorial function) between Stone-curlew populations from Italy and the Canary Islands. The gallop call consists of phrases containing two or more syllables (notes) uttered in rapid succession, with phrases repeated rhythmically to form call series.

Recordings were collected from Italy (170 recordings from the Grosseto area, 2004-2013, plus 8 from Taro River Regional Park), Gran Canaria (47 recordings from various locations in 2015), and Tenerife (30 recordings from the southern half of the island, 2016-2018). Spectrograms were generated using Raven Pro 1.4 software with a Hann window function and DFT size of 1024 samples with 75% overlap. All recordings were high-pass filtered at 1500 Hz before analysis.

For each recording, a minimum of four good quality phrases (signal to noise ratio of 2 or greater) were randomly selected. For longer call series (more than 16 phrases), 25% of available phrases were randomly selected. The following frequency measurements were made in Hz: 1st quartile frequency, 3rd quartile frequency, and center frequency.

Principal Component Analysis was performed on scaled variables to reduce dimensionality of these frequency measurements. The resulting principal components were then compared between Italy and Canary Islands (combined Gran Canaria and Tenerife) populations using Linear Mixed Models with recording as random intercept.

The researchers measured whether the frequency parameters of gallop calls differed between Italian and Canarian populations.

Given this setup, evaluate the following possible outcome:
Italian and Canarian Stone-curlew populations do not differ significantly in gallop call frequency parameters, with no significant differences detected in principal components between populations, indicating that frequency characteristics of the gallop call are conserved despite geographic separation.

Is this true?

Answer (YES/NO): YES